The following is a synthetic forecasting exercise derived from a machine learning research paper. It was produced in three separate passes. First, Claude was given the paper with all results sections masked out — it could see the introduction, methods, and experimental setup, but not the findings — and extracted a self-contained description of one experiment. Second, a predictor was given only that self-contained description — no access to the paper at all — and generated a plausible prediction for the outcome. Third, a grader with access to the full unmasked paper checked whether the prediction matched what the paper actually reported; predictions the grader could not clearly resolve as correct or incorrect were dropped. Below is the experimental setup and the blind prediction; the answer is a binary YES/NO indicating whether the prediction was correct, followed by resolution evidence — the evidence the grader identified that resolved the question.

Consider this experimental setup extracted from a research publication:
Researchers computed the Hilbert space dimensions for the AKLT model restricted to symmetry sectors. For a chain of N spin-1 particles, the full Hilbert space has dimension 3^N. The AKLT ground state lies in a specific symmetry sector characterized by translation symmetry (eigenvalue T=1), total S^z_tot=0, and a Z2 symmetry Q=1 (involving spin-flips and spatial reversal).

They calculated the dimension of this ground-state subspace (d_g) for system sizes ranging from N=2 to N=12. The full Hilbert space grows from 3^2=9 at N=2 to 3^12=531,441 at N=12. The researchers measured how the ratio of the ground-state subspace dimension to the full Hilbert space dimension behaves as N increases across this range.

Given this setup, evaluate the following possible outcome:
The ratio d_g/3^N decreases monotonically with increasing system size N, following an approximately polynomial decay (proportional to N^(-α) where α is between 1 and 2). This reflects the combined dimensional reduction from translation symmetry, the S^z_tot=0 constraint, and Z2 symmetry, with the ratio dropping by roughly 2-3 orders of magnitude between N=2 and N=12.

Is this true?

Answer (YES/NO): NO